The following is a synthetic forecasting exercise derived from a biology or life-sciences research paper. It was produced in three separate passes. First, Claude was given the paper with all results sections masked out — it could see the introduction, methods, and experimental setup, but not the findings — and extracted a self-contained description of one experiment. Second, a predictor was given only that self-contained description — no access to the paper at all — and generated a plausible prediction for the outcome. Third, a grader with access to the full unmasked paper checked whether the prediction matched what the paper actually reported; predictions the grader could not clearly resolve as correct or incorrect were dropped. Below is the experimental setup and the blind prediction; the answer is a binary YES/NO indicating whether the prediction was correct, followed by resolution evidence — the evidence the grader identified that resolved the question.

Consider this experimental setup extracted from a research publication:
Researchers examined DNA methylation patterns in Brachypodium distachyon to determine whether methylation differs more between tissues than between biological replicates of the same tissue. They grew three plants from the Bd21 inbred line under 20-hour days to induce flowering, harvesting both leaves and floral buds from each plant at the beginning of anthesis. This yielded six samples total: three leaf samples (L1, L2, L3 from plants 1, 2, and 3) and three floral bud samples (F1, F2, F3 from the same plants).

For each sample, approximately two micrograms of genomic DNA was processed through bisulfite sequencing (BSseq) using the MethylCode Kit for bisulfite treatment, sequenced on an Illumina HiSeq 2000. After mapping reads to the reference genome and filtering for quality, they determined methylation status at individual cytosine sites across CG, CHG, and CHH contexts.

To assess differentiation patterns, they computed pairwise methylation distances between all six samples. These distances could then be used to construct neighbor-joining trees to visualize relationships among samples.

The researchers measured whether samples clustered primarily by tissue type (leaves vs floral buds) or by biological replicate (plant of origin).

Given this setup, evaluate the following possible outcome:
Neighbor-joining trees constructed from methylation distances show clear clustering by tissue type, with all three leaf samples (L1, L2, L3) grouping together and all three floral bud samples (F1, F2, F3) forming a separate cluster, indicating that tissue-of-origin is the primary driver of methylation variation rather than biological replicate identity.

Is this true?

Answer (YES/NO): YES